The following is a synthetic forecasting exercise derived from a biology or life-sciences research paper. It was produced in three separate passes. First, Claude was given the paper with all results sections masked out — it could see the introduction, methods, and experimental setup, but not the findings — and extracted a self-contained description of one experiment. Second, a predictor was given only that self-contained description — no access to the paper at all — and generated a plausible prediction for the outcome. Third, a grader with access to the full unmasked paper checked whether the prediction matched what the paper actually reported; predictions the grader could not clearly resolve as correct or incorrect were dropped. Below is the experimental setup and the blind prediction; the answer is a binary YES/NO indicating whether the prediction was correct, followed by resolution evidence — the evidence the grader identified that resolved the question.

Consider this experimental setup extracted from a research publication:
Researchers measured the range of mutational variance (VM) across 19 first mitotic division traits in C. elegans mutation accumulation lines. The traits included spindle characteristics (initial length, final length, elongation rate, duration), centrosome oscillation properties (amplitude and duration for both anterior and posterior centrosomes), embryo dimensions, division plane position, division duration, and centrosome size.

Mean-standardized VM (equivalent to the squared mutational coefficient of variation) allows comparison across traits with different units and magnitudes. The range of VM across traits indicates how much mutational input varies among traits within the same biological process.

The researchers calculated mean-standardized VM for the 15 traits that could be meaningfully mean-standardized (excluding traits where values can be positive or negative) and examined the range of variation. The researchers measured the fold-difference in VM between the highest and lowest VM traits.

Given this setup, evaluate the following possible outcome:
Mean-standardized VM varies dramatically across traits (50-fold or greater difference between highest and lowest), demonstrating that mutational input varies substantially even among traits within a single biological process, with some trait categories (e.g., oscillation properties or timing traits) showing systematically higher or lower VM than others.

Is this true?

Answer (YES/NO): NO